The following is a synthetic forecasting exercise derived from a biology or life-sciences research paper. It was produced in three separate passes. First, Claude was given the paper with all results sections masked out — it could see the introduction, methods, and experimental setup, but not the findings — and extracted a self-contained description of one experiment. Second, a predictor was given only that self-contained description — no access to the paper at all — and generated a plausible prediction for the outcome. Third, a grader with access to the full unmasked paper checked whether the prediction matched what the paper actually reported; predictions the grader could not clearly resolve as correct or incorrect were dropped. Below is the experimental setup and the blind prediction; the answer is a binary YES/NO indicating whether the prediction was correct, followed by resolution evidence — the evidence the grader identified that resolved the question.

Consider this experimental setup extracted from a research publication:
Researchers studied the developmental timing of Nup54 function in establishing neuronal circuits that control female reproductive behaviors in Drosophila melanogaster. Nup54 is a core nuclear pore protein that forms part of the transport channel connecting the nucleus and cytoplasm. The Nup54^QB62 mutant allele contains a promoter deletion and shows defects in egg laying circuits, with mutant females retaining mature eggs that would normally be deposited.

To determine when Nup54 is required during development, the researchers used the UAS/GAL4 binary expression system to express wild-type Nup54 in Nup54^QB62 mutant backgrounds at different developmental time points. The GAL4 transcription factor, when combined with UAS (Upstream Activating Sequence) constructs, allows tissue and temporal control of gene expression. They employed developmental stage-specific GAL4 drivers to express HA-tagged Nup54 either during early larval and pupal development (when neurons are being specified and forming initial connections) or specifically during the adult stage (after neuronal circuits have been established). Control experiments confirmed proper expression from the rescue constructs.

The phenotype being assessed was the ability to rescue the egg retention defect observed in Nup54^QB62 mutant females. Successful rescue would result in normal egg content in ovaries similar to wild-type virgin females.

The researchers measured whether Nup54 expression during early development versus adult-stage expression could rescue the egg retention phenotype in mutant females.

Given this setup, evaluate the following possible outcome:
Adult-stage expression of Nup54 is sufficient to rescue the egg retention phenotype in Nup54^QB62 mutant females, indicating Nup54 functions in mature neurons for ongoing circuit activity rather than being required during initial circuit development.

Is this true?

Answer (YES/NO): NO